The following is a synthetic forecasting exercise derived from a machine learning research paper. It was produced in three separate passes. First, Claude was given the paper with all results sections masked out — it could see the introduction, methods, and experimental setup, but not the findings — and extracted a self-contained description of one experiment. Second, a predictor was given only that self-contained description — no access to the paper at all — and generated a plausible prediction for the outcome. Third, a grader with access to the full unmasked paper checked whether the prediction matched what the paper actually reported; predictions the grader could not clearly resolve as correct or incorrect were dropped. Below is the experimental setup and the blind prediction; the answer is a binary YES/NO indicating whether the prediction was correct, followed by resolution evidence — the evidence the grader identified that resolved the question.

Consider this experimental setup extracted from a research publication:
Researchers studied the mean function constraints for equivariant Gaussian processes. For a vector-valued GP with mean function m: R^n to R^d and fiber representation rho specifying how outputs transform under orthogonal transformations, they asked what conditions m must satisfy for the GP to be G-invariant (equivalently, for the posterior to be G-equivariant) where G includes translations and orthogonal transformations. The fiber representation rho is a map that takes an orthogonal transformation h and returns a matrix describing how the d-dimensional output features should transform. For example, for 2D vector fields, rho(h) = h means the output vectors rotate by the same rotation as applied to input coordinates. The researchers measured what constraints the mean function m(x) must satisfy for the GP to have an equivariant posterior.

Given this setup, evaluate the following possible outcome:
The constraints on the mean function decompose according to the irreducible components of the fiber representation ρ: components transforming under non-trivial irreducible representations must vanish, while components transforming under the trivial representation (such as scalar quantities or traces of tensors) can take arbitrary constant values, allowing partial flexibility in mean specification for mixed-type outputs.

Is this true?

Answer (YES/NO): YES